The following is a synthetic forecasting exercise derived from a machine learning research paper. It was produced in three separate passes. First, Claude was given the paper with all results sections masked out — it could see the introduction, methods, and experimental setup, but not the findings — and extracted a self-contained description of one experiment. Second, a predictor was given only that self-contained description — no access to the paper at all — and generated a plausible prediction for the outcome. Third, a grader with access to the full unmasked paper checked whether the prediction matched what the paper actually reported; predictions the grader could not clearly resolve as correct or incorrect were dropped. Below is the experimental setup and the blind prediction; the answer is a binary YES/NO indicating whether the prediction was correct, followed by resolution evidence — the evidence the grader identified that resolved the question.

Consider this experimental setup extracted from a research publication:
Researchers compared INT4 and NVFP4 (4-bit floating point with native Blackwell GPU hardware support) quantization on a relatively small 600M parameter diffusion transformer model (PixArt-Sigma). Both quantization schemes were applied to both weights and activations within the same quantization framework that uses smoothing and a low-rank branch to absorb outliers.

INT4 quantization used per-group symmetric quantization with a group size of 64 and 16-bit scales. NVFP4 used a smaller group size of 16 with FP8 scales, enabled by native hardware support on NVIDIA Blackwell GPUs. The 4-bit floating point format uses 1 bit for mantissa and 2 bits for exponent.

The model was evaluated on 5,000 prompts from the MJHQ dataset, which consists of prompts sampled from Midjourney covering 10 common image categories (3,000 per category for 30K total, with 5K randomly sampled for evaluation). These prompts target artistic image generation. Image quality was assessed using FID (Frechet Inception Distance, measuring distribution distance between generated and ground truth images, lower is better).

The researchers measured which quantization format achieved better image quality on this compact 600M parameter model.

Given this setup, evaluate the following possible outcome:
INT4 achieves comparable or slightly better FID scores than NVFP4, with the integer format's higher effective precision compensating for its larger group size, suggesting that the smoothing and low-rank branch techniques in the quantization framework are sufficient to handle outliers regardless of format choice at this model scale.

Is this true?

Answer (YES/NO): NO